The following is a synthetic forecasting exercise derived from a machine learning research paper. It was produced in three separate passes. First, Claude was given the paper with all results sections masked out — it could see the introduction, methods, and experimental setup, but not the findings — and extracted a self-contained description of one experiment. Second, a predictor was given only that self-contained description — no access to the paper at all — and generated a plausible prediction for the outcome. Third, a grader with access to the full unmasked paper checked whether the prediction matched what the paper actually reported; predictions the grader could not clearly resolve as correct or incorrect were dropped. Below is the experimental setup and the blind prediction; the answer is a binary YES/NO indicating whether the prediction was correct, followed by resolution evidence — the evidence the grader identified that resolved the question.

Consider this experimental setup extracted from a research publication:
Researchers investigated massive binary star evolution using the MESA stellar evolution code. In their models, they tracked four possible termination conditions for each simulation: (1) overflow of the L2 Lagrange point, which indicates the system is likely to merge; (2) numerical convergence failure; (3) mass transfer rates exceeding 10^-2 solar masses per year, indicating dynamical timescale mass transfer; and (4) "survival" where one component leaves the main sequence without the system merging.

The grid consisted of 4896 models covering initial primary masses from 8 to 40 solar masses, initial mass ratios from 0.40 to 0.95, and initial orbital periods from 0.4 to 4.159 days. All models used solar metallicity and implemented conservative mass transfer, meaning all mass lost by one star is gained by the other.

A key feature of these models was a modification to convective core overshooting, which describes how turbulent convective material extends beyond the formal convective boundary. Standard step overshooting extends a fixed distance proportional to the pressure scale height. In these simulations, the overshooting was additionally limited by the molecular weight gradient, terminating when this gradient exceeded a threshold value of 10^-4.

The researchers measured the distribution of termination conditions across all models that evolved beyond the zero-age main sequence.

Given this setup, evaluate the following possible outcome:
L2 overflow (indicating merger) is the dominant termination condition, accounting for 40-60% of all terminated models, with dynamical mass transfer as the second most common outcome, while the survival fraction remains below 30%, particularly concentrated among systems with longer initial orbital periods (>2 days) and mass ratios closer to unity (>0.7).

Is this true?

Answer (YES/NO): NO